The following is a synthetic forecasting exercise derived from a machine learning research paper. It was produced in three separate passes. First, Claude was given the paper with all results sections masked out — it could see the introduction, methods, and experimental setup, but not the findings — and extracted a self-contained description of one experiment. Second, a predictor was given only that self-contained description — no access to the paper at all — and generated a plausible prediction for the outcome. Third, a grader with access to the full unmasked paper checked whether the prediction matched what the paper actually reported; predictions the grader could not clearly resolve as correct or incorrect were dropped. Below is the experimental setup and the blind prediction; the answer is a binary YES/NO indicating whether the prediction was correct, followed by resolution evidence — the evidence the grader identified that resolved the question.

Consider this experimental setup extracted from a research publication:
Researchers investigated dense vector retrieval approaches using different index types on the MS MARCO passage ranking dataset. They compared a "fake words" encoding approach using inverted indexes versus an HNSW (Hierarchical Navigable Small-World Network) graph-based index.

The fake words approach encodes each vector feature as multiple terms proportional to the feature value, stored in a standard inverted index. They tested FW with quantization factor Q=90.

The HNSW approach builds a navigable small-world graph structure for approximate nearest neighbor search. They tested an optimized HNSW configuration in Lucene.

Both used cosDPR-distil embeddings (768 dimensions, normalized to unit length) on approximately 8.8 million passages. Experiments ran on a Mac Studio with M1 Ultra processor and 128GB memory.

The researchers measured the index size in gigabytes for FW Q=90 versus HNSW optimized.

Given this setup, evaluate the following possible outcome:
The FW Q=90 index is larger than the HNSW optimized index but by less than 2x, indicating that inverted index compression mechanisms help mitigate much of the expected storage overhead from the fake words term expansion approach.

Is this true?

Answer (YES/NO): NO